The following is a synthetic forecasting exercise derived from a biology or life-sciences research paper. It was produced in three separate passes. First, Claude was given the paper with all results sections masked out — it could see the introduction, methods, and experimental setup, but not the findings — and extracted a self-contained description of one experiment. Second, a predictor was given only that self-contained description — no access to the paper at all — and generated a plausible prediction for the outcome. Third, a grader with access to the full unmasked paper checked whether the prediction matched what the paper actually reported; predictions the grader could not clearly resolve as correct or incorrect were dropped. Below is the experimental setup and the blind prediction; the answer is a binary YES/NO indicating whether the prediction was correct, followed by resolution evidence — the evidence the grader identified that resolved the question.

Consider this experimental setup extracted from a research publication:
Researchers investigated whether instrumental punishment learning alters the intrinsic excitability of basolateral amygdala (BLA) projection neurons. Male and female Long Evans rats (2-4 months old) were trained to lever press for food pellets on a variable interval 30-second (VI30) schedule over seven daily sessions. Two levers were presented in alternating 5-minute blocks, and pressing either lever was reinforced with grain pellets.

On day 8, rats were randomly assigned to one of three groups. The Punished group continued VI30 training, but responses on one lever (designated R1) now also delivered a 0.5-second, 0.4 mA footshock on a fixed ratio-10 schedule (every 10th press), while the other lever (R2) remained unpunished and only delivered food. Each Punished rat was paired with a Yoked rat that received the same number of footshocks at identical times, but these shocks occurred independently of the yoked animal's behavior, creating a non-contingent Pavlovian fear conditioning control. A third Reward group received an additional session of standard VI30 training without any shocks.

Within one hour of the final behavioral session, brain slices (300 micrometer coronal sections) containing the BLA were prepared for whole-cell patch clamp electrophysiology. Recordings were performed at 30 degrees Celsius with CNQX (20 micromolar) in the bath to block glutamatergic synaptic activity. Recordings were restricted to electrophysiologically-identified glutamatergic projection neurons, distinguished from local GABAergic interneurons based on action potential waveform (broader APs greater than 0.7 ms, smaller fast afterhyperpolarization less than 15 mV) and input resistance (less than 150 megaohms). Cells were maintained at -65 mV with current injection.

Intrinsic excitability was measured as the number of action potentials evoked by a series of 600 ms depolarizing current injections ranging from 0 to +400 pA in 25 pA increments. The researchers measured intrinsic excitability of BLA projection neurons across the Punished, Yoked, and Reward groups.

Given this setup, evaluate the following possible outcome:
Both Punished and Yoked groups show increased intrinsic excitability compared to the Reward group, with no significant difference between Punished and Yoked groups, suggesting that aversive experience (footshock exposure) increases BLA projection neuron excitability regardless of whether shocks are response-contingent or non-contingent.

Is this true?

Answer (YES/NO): NO